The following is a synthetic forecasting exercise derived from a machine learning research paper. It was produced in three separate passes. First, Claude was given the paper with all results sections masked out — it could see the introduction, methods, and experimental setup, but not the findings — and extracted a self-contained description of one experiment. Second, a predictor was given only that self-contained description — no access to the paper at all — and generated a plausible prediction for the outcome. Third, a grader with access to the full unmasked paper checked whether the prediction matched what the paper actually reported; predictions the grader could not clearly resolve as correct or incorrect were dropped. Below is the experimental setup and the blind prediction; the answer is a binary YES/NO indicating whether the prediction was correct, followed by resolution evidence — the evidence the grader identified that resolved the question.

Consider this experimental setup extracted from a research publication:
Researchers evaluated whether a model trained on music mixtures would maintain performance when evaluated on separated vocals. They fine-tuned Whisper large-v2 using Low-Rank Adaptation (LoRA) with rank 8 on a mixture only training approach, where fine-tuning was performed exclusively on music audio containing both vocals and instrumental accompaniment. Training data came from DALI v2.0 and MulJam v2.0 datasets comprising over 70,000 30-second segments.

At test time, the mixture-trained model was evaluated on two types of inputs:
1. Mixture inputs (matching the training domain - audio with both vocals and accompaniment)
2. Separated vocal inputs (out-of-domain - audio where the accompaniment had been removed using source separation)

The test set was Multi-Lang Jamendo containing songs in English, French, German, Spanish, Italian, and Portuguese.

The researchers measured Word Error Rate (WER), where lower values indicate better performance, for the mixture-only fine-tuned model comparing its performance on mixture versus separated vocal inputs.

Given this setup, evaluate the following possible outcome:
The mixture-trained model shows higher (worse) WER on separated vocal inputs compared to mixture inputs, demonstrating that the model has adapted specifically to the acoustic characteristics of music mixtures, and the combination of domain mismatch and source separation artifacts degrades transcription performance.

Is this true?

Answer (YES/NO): NO